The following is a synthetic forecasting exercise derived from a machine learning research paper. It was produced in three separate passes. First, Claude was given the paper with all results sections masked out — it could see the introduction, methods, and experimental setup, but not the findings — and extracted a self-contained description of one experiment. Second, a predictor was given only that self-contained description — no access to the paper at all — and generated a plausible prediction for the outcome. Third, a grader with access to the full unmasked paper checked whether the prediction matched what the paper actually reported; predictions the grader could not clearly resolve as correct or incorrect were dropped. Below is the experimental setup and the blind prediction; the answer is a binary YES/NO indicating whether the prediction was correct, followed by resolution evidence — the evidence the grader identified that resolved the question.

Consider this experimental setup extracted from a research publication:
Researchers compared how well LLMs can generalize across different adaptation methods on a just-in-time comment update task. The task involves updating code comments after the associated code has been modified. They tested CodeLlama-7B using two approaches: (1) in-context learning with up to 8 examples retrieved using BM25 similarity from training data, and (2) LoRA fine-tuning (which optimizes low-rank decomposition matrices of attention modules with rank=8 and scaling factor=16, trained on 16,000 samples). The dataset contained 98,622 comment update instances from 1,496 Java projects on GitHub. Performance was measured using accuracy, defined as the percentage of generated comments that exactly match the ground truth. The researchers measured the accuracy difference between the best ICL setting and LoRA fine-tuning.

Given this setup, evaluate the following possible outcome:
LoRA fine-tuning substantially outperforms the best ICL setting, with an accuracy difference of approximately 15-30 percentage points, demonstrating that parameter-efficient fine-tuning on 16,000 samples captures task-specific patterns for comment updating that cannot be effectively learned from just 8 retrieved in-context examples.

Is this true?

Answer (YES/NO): NO